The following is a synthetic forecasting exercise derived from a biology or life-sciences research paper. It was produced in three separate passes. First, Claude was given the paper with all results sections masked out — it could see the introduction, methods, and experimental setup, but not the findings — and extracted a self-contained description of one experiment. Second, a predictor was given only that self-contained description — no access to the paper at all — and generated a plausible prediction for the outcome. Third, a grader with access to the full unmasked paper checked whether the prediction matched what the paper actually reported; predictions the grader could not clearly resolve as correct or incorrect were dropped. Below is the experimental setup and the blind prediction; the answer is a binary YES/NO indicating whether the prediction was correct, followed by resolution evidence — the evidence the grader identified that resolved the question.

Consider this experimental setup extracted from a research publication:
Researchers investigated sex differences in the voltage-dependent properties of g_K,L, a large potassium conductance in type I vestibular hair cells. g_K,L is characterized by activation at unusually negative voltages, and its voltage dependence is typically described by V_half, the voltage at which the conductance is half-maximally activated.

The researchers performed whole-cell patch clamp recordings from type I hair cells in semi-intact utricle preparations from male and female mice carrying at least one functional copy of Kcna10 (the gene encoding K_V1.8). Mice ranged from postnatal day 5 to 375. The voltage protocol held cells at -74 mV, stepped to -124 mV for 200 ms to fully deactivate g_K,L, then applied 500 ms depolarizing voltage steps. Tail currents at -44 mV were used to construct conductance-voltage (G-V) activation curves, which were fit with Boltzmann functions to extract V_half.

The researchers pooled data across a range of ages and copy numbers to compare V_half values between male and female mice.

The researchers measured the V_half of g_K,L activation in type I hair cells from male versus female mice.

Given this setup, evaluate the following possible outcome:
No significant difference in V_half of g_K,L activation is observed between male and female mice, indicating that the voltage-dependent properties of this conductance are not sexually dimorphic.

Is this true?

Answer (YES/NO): NO